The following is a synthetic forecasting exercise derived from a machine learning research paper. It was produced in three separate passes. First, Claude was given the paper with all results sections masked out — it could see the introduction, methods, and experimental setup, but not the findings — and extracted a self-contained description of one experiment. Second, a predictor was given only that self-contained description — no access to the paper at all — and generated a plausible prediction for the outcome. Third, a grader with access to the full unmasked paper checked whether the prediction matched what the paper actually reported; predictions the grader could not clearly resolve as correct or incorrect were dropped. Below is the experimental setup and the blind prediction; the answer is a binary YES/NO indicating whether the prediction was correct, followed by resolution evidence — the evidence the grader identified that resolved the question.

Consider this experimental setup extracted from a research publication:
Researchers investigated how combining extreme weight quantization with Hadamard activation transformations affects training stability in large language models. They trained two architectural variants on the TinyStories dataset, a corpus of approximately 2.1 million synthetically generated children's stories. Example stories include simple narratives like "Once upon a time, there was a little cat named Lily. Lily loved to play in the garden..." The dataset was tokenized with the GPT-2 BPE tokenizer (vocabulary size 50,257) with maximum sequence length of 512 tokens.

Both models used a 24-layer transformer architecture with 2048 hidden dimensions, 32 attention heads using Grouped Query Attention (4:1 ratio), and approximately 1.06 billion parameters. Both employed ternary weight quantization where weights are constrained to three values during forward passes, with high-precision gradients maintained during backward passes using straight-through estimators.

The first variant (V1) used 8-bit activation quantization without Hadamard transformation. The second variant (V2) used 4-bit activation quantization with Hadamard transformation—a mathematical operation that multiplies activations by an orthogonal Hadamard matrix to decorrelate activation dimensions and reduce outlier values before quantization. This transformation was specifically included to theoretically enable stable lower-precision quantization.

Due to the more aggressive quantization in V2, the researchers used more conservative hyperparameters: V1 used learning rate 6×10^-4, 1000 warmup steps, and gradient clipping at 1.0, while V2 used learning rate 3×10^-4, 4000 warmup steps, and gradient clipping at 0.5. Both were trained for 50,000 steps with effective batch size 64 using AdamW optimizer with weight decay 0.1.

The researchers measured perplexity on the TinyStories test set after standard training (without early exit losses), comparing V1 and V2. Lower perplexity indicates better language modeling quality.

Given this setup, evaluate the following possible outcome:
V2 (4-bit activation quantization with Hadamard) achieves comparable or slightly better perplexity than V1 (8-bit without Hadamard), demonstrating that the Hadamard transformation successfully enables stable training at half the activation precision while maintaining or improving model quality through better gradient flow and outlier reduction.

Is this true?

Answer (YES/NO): NO